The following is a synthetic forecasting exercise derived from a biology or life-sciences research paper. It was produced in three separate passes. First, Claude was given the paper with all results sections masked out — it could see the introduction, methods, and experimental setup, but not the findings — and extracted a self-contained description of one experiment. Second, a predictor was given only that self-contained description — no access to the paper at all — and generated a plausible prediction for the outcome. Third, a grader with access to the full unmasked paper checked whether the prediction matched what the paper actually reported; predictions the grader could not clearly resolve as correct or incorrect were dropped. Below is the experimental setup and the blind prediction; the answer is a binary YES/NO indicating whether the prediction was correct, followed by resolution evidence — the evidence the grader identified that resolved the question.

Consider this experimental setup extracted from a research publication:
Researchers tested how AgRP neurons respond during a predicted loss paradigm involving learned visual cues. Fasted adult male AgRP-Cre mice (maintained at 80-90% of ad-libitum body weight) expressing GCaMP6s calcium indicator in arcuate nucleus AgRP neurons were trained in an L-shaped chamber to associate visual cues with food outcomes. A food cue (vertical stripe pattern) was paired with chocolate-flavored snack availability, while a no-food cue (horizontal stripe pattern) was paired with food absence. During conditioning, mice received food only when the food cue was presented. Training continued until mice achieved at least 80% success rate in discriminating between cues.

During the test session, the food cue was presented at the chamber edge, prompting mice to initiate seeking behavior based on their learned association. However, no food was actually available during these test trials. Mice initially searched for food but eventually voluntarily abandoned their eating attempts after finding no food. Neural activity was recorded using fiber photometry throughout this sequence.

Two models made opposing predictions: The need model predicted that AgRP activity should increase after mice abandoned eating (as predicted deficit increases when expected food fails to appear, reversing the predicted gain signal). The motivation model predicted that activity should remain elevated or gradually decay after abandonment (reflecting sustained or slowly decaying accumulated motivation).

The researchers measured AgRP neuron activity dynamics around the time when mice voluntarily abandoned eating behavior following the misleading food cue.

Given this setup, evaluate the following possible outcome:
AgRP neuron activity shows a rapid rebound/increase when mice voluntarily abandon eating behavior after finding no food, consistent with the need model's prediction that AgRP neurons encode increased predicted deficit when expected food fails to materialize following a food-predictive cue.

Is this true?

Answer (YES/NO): YES